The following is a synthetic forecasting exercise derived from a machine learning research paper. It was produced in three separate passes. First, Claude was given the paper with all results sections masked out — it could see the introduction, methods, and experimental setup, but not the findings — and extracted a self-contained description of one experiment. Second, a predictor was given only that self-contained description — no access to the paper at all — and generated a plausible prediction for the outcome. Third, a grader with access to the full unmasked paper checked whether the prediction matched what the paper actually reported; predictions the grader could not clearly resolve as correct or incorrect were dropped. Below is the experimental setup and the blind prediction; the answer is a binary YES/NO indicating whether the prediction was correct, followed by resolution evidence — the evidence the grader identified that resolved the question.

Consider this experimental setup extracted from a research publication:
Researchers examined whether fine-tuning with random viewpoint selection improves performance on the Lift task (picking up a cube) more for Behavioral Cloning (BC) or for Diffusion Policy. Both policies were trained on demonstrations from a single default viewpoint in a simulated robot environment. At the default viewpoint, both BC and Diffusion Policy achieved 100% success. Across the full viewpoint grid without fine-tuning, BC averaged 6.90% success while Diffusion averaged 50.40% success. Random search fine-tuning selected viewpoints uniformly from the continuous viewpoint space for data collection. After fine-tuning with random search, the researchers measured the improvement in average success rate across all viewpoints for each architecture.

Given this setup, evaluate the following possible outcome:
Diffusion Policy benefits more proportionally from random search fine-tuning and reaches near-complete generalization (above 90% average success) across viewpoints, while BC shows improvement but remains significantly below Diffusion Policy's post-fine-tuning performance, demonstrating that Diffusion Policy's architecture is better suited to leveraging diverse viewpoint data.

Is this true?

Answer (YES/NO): NO